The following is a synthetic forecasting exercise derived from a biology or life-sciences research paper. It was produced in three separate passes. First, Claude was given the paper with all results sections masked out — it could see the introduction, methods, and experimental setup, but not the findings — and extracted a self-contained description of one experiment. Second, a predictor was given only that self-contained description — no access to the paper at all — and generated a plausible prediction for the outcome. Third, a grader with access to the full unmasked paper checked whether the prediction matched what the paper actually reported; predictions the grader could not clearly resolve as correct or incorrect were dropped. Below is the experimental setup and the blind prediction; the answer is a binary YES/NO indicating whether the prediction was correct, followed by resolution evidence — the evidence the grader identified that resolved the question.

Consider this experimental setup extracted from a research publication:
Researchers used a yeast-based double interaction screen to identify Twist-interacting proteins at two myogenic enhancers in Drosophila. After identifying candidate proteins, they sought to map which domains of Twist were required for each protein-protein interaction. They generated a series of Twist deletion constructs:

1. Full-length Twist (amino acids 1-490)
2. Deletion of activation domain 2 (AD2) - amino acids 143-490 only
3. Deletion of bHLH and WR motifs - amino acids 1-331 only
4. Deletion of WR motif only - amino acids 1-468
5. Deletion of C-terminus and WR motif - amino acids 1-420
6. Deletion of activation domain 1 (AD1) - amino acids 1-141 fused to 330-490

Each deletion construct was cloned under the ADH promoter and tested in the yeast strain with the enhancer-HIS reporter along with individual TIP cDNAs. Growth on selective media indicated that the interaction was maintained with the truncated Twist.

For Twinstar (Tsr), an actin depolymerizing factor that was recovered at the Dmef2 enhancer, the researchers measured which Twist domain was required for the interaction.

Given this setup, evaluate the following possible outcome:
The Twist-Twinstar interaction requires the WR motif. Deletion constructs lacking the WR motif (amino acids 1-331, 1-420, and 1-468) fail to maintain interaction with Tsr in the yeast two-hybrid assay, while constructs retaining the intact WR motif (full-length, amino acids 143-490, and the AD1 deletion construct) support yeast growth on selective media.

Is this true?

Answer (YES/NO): NO